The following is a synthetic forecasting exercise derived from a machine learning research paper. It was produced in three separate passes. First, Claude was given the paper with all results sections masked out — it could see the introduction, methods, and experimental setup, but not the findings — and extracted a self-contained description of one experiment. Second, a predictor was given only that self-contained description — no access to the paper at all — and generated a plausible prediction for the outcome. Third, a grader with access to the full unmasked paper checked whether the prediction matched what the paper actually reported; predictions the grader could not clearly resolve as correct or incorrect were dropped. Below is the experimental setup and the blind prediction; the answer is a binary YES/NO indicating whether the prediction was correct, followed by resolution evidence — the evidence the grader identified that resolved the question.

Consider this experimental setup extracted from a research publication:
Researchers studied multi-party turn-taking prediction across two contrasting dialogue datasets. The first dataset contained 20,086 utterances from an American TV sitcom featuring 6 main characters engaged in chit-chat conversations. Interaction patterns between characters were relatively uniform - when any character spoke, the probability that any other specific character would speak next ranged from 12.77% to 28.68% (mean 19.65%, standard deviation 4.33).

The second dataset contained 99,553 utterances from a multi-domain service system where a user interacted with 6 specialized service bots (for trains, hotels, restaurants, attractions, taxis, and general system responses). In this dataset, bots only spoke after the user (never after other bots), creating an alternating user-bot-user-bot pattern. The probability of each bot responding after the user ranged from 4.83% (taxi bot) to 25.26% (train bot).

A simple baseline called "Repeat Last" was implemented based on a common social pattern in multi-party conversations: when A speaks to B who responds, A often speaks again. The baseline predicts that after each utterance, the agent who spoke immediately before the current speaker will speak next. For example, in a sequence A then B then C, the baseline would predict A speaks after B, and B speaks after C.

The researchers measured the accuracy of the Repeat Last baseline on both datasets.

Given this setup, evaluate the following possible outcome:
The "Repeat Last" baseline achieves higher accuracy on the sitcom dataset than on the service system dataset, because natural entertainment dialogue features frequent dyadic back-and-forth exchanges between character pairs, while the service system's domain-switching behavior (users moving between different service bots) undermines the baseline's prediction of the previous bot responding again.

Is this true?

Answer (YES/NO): NO